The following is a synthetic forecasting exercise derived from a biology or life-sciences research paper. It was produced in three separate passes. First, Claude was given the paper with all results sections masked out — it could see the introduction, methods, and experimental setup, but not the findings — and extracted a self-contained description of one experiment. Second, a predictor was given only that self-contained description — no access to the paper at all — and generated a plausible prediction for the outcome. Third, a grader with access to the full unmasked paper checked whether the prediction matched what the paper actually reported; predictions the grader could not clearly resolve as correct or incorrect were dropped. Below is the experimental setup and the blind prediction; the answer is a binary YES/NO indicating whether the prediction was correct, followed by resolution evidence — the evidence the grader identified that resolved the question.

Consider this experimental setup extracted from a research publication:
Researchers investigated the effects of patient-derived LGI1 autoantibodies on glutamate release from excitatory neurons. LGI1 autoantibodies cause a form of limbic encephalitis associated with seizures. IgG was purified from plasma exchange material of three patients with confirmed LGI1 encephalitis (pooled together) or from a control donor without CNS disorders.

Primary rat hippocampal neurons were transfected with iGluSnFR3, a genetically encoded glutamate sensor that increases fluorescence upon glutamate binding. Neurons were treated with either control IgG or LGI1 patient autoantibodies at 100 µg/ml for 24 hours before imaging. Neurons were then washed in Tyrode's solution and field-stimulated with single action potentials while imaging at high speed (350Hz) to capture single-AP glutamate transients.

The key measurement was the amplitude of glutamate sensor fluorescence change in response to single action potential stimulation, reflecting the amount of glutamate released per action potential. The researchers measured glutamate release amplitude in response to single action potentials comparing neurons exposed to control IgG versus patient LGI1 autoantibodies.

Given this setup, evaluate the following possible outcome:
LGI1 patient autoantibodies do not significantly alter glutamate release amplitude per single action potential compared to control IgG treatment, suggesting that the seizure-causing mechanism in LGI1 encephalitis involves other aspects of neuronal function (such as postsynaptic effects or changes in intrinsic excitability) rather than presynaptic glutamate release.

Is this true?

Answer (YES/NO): NO